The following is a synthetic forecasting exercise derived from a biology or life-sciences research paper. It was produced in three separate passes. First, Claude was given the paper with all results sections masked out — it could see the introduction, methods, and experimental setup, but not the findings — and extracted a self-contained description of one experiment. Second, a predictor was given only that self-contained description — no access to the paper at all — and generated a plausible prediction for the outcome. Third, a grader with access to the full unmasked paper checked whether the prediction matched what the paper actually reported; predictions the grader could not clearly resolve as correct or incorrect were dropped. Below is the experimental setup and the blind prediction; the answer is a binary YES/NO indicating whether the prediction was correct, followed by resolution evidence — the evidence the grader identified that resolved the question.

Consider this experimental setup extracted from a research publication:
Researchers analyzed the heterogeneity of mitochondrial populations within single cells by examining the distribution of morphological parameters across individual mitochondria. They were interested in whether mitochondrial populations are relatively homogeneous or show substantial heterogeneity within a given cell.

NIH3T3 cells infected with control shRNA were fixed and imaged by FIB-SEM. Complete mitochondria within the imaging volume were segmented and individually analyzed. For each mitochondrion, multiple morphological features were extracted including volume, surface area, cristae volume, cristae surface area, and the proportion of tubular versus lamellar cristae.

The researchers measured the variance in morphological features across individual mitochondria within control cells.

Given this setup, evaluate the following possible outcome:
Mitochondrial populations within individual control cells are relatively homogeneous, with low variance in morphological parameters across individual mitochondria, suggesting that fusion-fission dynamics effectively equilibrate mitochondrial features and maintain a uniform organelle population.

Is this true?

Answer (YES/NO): NO